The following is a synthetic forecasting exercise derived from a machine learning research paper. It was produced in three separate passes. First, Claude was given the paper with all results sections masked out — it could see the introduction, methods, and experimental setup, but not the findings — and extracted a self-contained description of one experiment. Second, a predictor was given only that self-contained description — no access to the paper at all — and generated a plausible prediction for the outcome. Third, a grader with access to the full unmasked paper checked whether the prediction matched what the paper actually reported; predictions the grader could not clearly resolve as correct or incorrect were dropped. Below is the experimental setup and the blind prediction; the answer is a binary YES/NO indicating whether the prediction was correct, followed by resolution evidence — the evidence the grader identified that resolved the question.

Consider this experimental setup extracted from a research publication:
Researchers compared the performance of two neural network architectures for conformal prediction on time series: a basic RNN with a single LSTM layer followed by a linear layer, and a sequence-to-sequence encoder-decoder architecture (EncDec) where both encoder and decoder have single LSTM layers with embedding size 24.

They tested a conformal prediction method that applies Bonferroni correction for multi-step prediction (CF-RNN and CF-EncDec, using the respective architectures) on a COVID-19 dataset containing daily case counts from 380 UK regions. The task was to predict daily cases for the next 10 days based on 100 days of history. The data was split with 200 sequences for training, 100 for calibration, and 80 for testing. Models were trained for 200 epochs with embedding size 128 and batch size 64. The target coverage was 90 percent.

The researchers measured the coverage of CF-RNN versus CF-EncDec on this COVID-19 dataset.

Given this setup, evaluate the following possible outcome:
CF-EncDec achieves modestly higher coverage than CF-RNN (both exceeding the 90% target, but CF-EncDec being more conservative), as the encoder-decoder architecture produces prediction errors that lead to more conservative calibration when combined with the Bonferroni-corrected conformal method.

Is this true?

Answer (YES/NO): NO